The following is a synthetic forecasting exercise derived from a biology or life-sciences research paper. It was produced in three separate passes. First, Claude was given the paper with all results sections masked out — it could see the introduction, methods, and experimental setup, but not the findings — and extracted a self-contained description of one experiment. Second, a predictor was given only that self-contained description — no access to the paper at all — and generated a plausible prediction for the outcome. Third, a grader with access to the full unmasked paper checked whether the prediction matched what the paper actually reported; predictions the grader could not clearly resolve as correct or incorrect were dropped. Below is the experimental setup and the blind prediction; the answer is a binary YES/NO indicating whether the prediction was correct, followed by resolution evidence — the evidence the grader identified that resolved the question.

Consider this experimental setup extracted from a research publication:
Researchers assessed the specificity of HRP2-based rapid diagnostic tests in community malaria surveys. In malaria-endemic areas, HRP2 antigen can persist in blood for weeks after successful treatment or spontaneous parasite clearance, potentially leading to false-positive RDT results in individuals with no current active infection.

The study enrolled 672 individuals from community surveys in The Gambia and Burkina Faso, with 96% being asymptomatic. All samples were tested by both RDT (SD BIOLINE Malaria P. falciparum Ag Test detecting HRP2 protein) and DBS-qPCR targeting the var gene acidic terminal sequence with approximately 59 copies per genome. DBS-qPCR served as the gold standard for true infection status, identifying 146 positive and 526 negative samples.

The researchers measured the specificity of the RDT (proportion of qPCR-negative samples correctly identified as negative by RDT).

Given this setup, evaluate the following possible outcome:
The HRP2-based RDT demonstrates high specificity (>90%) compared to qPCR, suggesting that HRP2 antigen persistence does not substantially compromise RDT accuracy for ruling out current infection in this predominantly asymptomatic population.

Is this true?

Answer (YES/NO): YES